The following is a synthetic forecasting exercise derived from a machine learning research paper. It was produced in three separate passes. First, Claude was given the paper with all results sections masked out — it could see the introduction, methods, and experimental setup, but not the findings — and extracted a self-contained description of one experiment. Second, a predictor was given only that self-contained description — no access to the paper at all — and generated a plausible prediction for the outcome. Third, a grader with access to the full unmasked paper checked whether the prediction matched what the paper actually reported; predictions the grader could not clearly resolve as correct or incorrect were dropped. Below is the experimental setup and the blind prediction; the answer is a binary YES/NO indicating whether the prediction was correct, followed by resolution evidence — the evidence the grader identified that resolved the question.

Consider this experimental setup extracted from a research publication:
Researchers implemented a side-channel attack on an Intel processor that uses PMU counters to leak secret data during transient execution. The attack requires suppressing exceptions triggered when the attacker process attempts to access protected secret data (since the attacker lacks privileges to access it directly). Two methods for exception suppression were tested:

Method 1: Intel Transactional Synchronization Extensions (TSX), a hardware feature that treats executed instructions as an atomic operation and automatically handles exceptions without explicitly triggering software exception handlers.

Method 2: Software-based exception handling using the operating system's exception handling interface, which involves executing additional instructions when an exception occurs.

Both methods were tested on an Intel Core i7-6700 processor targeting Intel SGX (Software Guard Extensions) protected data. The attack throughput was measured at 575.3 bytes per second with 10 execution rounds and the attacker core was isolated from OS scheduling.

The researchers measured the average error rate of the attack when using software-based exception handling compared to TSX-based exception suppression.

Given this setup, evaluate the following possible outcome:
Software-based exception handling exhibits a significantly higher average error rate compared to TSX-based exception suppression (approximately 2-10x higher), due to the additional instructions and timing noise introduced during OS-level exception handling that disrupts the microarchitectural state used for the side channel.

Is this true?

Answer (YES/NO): YES